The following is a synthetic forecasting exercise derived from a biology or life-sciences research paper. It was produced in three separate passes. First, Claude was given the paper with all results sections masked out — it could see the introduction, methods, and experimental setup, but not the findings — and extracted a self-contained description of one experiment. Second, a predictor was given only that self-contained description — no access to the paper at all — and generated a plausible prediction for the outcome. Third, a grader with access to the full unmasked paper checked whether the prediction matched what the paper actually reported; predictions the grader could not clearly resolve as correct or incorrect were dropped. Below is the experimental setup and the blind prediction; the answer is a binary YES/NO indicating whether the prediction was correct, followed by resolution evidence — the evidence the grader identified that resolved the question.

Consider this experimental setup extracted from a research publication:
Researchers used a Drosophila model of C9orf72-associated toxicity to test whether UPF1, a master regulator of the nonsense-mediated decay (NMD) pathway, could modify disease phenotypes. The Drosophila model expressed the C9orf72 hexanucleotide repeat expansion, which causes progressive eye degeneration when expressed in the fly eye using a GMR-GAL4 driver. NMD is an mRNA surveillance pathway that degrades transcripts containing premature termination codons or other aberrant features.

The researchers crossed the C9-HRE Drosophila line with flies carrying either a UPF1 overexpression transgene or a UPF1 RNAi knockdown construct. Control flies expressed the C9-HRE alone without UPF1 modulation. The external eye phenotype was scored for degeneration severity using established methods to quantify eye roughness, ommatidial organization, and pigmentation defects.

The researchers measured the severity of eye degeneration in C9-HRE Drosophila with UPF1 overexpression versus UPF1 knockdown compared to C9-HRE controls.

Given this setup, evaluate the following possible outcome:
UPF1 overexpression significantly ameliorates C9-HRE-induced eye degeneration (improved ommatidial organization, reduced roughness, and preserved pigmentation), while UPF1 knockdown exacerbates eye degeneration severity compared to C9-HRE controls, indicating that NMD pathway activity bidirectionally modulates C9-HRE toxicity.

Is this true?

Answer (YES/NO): YES